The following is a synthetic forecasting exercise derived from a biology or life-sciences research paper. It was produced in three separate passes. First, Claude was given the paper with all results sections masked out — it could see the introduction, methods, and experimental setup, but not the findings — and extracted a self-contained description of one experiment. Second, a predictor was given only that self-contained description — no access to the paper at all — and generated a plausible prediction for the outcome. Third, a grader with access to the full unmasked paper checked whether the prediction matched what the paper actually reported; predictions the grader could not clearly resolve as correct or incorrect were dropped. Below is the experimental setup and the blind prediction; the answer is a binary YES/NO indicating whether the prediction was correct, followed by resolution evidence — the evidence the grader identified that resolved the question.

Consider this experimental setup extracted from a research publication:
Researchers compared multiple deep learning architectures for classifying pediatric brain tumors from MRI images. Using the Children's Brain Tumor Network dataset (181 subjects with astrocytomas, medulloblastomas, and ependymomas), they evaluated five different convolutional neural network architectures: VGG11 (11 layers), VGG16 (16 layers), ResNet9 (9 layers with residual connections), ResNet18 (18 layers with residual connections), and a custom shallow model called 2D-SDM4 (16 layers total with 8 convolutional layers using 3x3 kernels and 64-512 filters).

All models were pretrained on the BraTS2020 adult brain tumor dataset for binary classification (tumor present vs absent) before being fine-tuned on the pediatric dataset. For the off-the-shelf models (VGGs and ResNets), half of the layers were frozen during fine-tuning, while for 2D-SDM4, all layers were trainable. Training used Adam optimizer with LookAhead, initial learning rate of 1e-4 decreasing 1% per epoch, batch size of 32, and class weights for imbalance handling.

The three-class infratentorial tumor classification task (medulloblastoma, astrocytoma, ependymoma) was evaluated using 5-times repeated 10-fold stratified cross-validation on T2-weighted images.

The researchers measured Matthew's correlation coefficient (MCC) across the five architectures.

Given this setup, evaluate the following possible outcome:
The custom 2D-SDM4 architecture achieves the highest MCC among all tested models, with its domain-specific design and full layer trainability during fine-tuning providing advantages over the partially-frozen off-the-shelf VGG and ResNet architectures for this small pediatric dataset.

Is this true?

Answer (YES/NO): YES